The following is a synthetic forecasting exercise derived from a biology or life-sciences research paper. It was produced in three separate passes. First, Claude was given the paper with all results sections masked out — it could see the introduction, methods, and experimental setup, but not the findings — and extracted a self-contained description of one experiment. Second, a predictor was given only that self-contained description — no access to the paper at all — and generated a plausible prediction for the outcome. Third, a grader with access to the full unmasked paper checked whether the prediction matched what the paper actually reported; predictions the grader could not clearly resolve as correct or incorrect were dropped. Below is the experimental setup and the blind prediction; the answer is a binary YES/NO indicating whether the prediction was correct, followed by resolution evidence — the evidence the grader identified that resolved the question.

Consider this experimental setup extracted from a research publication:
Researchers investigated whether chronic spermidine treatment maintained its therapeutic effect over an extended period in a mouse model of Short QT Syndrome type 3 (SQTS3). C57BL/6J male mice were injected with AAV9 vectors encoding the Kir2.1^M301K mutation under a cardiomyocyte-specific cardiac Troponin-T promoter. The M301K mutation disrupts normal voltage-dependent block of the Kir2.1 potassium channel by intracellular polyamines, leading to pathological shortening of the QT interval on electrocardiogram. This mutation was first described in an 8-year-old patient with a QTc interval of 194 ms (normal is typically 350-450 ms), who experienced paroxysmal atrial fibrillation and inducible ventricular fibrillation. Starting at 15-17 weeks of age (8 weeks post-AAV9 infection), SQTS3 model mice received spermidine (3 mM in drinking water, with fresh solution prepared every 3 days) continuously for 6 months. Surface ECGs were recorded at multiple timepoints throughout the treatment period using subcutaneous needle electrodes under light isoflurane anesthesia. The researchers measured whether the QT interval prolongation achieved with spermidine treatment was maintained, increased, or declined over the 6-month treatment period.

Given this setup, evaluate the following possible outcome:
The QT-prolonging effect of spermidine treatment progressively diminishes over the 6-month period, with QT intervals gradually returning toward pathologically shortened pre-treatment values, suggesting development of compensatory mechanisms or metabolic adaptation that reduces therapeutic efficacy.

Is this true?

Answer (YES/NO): NO